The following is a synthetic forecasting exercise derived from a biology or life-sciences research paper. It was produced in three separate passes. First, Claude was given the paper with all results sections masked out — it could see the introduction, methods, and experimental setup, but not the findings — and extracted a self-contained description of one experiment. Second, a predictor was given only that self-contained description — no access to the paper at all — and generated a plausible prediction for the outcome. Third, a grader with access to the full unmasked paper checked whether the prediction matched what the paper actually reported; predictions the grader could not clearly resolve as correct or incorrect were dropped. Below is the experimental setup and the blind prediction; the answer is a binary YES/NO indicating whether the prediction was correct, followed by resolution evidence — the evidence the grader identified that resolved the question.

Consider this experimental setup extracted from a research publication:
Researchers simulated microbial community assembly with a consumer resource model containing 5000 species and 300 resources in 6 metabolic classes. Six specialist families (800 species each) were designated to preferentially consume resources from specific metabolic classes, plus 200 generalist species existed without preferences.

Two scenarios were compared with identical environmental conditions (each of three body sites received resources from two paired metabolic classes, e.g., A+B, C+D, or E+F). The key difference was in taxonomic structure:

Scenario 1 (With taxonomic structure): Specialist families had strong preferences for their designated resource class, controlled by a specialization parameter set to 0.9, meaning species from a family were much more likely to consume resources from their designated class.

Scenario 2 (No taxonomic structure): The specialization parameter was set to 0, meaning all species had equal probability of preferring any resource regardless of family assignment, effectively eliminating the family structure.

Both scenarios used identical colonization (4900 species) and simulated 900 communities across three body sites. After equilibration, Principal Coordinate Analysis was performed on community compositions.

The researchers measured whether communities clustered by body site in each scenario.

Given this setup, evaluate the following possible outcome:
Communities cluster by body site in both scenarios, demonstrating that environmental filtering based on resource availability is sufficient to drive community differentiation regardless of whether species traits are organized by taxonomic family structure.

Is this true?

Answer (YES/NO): YES